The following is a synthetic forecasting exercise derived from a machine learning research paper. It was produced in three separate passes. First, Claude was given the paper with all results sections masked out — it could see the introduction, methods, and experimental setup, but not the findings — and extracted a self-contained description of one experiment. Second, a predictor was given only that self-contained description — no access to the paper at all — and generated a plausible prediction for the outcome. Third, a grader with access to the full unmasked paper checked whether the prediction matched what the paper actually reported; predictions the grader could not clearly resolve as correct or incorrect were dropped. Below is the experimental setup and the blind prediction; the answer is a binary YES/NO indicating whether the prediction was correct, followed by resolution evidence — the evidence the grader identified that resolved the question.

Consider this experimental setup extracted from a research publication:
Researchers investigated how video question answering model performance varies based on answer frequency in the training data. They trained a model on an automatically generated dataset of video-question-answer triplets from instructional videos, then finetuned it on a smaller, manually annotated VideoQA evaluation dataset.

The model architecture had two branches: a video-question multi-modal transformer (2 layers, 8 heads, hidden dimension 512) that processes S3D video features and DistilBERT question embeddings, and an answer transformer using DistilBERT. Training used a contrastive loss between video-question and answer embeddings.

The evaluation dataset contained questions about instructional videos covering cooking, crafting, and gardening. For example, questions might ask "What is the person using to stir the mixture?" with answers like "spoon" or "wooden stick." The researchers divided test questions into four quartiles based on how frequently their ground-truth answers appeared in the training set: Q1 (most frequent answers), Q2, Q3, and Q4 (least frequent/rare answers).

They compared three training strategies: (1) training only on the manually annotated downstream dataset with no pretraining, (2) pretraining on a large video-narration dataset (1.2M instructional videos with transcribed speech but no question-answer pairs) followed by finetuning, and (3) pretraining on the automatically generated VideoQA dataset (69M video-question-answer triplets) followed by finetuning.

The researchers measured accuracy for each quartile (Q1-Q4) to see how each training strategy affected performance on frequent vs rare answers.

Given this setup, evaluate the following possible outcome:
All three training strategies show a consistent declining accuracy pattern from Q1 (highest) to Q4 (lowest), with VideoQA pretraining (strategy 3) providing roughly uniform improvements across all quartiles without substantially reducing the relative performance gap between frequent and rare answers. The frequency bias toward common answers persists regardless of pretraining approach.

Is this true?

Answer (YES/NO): NO